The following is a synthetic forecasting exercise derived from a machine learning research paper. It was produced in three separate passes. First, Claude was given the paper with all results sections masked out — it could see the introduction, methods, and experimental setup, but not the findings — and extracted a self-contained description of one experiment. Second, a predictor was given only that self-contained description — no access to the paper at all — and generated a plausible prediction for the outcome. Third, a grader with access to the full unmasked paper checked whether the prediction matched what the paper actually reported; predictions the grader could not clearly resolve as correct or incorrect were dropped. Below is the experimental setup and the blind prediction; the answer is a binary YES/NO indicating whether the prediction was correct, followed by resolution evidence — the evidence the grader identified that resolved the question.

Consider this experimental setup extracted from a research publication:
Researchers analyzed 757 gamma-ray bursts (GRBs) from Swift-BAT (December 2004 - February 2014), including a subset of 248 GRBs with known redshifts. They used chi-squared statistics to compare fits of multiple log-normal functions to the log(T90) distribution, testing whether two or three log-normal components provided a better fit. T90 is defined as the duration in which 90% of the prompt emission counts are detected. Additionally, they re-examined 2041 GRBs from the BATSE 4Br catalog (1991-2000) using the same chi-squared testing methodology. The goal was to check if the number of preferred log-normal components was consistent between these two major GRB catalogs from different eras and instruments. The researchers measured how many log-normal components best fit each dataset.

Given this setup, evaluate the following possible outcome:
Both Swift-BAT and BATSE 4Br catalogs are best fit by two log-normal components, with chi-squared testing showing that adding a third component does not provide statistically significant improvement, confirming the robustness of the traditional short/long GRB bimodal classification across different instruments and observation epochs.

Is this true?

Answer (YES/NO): NO